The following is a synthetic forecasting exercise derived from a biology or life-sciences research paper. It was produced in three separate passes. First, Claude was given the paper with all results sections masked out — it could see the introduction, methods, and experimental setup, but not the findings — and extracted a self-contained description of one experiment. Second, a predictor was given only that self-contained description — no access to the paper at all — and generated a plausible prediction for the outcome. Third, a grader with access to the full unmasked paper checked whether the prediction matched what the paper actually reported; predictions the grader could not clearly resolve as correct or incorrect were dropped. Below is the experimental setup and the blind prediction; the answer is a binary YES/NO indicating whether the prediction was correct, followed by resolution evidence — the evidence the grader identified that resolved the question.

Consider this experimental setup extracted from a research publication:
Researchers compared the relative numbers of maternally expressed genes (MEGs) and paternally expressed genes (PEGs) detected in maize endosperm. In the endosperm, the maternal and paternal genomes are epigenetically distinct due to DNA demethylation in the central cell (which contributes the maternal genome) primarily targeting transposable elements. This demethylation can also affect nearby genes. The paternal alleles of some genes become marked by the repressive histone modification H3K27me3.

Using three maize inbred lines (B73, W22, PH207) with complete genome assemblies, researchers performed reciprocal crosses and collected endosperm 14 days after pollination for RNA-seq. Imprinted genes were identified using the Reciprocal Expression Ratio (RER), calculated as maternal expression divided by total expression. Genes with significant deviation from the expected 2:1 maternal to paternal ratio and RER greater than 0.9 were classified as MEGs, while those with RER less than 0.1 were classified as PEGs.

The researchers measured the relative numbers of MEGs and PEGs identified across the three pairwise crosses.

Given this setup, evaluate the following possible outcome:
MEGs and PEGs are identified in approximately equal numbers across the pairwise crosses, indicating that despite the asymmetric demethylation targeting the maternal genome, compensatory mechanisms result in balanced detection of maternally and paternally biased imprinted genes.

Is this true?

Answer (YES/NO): NO